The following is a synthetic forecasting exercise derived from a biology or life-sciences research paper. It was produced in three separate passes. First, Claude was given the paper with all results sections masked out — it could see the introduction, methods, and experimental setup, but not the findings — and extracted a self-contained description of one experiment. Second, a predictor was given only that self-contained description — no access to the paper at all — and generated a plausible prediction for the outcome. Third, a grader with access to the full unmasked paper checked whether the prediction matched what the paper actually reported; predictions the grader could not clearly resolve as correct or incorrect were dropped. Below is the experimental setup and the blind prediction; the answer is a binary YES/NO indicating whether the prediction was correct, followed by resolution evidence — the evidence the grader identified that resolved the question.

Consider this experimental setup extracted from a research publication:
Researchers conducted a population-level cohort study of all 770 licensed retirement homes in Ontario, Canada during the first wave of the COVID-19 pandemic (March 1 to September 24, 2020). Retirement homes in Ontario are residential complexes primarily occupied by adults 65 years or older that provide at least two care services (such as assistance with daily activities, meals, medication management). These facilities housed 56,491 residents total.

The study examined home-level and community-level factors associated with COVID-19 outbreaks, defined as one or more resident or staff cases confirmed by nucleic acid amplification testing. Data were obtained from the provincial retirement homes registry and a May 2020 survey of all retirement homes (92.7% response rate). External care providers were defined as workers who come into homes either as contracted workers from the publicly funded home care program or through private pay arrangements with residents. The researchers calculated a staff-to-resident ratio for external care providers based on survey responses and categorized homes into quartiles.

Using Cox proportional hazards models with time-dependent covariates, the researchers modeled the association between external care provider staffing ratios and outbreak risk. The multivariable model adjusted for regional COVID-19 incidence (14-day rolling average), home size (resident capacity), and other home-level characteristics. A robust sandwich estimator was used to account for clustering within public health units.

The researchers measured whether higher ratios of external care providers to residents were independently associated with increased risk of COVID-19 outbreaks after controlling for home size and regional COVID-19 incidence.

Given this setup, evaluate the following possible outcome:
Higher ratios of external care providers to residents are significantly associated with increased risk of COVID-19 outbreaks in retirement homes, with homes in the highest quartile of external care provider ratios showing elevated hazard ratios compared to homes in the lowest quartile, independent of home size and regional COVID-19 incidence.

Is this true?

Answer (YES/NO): NO